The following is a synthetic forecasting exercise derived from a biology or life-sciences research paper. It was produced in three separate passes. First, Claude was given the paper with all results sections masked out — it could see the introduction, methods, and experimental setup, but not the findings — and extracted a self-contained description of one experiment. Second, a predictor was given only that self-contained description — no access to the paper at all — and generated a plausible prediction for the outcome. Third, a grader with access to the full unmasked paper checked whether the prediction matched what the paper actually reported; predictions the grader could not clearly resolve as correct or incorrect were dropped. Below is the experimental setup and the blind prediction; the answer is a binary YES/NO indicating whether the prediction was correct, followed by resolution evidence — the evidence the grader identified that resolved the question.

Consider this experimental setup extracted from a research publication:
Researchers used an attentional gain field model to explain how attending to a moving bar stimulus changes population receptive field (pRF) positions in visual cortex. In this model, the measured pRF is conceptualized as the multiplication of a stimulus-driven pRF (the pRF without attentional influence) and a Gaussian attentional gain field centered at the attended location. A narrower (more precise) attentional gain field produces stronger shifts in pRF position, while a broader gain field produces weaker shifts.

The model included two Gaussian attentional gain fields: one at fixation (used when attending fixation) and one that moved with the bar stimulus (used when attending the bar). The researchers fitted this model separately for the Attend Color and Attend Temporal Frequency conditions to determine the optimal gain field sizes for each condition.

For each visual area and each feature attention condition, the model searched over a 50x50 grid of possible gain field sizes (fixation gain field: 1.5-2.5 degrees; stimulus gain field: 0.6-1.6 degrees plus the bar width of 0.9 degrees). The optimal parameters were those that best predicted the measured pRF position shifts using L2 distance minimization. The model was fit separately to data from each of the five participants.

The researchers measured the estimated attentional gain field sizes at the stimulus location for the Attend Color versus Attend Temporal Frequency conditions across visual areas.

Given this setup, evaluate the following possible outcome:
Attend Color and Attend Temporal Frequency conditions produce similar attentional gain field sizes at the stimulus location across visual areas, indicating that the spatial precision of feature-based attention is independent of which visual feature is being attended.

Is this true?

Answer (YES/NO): NO